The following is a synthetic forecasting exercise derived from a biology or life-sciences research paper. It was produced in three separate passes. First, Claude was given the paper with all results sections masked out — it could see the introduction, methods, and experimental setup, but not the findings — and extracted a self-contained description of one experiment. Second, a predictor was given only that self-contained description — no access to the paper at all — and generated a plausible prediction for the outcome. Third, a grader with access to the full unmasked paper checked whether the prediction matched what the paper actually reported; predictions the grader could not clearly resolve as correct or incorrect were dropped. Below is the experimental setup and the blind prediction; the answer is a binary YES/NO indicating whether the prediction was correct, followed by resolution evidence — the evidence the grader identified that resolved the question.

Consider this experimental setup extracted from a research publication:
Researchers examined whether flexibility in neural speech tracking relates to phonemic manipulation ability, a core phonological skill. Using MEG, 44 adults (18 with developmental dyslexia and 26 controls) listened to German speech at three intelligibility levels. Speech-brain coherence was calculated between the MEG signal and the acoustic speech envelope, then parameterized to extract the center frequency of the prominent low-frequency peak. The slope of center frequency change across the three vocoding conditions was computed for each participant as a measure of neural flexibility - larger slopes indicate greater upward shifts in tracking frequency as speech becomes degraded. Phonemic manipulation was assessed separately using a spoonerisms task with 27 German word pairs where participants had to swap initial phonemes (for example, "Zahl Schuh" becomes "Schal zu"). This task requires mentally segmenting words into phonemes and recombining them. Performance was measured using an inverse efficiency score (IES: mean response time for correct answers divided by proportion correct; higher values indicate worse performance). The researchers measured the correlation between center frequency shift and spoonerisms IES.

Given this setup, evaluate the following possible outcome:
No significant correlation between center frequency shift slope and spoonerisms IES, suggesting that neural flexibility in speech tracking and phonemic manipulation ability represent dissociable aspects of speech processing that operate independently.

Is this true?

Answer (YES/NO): NO